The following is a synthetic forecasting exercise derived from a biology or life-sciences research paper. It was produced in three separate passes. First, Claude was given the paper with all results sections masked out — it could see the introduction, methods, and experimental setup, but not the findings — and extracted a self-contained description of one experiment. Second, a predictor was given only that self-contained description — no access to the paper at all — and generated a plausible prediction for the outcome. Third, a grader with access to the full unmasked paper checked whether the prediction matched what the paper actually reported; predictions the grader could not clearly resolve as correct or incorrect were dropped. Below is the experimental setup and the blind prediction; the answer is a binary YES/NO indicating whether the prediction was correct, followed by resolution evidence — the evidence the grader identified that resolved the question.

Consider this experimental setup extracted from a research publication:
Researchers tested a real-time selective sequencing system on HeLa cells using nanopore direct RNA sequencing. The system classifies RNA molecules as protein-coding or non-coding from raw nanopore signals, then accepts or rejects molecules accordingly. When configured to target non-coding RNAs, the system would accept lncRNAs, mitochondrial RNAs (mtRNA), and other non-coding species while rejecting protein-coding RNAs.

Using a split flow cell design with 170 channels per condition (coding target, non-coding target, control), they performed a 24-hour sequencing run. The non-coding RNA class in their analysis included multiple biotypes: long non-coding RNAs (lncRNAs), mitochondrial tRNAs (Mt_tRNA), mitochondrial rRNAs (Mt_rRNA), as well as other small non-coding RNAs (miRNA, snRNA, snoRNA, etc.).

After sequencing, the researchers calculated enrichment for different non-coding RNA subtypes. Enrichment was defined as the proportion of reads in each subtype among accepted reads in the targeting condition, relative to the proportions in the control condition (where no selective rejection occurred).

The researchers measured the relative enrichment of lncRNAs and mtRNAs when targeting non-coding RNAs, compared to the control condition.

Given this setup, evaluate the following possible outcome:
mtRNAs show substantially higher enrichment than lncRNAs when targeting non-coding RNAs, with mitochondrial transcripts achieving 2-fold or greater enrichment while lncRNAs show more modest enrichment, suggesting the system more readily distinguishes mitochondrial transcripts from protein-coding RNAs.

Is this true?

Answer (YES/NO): NO